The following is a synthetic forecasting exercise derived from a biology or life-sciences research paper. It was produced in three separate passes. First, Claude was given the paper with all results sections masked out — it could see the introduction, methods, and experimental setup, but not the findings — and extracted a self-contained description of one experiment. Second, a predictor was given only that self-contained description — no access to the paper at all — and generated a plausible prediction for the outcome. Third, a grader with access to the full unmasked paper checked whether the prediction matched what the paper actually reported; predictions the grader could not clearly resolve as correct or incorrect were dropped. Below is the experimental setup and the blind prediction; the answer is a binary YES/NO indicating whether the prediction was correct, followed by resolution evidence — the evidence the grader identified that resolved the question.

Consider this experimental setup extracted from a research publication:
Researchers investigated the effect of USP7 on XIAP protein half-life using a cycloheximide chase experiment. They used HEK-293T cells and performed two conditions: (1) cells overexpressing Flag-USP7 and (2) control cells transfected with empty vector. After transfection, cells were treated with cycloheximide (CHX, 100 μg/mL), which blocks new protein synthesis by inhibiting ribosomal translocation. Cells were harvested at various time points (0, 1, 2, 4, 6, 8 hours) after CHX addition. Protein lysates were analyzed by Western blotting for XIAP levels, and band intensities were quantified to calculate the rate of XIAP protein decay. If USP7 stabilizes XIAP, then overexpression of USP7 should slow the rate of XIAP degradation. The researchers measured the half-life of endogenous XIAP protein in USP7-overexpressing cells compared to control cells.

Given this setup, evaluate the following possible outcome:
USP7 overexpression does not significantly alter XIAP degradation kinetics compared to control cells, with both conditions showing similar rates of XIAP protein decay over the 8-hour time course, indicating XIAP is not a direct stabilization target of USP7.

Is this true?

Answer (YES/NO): NO